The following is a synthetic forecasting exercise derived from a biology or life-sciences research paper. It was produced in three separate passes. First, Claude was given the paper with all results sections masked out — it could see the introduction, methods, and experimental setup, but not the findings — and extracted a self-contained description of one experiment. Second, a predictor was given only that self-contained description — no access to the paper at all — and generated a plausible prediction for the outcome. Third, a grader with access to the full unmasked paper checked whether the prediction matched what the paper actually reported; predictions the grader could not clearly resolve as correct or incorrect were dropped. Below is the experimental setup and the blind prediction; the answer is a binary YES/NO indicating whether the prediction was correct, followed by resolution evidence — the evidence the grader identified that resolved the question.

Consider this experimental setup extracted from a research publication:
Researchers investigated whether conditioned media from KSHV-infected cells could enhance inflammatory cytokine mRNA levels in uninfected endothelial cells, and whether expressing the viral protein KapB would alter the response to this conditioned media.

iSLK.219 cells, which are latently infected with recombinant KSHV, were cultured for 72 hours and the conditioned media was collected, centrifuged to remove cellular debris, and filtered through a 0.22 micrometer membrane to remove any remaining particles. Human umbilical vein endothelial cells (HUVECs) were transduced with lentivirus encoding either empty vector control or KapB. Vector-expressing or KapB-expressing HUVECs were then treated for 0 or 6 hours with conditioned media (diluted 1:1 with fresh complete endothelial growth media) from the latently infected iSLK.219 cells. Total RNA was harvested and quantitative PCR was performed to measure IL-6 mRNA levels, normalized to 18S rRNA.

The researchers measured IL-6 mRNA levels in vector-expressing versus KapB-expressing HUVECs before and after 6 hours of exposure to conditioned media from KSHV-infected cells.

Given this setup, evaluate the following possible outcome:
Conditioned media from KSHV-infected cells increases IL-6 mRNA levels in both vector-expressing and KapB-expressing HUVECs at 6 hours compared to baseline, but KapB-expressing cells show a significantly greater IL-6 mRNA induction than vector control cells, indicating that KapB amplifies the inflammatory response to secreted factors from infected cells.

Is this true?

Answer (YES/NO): YES